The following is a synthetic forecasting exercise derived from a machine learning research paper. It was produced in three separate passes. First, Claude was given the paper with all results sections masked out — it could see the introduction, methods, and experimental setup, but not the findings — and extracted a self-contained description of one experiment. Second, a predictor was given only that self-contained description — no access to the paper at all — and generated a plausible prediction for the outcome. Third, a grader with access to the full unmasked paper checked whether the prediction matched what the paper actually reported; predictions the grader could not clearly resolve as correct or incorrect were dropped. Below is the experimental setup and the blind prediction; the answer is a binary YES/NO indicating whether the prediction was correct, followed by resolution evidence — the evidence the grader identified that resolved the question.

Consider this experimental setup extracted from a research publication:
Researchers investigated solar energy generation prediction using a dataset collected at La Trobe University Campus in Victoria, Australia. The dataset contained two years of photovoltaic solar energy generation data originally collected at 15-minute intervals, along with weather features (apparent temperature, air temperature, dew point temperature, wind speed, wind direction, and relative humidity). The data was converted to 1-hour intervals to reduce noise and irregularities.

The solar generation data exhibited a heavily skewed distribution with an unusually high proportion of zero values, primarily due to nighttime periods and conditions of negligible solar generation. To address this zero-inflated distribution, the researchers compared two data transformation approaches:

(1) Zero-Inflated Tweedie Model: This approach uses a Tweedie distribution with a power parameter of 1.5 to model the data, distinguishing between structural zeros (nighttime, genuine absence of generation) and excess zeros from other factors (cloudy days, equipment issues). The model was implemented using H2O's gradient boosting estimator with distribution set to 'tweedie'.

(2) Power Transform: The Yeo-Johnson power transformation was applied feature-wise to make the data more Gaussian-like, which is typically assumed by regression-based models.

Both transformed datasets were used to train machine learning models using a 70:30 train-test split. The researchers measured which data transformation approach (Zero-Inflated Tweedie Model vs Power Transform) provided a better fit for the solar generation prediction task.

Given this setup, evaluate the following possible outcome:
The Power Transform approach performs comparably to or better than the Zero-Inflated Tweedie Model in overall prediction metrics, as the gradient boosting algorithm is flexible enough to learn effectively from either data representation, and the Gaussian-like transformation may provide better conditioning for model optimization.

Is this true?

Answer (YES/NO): YES